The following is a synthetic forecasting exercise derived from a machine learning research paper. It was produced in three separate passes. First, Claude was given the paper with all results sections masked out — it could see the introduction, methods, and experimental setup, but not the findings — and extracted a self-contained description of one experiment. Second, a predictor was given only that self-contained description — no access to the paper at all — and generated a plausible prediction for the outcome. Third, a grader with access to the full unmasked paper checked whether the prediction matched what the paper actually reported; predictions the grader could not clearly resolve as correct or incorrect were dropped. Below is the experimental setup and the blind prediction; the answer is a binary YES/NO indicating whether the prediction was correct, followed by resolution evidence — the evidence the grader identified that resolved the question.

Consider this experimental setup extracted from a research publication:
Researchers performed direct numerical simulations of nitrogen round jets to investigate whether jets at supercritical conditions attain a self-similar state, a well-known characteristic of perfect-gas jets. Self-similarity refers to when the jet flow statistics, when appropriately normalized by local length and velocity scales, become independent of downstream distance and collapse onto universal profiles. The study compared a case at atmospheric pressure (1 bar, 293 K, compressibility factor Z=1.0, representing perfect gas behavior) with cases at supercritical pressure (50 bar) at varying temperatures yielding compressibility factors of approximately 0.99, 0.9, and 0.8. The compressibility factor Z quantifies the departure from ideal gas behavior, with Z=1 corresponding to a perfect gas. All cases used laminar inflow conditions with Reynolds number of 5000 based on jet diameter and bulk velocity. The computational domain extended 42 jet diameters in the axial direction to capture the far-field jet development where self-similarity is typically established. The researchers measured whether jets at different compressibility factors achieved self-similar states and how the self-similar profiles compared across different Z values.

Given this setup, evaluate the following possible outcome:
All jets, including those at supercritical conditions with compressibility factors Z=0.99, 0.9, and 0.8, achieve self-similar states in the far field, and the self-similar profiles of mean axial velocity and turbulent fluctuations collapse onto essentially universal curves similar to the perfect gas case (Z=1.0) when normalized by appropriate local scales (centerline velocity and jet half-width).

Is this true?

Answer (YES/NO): NO